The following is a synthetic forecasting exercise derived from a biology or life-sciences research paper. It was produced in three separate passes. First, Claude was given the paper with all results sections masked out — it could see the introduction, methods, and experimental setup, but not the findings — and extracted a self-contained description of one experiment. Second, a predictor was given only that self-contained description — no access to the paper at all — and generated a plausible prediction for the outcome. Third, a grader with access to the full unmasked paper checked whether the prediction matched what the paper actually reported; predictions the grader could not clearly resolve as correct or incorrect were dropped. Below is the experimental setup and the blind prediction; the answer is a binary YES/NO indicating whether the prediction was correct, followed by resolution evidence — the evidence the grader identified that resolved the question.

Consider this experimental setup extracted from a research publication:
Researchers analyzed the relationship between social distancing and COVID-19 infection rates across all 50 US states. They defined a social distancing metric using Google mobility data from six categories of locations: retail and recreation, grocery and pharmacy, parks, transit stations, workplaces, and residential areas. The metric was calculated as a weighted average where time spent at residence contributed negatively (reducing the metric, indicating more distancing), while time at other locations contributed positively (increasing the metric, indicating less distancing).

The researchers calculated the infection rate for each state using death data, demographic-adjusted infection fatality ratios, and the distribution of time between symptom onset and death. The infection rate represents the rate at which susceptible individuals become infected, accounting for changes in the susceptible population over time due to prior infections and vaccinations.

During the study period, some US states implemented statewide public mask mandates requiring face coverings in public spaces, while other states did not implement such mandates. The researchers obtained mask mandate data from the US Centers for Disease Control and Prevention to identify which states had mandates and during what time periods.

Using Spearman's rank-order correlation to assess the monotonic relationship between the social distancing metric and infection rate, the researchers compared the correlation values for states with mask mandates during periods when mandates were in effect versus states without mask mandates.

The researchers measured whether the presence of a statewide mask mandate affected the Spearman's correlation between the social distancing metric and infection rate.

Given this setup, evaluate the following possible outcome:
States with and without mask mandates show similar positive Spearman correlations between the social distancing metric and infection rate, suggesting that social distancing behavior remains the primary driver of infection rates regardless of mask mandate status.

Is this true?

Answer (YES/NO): NO